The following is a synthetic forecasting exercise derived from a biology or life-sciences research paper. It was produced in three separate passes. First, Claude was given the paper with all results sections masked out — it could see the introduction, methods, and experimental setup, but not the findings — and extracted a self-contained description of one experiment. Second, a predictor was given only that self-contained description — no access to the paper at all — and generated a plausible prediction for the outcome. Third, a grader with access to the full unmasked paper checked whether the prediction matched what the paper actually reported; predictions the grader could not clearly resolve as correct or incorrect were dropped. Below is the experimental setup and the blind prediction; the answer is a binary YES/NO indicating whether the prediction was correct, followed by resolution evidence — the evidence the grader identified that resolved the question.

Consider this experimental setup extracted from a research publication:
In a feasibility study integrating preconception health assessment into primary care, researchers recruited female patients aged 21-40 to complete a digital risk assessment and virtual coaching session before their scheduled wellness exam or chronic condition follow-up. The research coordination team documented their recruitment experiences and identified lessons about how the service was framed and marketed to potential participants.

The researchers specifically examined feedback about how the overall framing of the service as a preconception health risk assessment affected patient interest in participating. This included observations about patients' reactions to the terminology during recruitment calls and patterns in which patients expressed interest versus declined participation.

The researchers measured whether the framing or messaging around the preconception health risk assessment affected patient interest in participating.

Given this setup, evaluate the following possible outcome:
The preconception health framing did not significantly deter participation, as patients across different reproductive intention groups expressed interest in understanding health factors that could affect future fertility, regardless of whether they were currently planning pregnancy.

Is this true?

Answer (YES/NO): NO